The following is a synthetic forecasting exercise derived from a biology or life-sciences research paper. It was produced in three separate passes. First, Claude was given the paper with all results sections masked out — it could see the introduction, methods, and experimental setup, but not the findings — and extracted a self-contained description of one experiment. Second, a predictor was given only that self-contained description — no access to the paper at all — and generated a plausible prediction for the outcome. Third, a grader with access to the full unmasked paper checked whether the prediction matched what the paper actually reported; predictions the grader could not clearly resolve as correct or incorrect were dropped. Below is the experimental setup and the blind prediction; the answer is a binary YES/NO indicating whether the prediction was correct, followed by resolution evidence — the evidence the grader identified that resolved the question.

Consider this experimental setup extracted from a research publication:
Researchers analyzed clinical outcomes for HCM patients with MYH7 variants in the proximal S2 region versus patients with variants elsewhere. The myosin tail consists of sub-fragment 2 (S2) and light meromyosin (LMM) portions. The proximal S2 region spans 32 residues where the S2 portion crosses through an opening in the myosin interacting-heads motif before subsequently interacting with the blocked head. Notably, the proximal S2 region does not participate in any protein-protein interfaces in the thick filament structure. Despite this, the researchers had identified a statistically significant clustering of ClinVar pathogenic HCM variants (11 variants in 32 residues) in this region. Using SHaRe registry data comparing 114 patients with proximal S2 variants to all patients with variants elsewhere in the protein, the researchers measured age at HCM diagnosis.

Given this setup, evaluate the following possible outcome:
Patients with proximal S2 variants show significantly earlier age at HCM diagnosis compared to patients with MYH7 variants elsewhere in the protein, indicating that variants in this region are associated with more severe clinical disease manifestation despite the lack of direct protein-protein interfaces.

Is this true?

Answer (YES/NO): NO